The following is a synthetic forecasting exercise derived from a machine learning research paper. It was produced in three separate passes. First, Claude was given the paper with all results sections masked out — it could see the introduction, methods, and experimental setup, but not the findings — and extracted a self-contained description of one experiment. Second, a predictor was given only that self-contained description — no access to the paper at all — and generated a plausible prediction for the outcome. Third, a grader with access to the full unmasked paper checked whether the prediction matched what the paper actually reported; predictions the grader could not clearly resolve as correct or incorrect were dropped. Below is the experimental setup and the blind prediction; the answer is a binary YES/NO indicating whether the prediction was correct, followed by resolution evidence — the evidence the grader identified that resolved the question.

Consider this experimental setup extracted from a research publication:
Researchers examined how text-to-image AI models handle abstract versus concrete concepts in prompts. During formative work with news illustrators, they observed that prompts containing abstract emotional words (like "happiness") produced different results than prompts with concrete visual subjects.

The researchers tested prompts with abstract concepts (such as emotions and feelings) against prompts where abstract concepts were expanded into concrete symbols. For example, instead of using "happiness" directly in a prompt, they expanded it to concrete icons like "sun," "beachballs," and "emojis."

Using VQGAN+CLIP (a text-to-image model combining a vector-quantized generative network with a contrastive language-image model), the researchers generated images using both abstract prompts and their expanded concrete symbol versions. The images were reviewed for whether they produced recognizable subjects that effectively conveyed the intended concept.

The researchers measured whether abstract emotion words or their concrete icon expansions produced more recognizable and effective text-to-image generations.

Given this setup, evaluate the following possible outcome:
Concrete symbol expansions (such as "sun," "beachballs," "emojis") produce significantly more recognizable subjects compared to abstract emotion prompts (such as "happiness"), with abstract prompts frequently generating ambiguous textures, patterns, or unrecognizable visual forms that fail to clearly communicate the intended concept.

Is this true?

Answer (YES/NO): YES